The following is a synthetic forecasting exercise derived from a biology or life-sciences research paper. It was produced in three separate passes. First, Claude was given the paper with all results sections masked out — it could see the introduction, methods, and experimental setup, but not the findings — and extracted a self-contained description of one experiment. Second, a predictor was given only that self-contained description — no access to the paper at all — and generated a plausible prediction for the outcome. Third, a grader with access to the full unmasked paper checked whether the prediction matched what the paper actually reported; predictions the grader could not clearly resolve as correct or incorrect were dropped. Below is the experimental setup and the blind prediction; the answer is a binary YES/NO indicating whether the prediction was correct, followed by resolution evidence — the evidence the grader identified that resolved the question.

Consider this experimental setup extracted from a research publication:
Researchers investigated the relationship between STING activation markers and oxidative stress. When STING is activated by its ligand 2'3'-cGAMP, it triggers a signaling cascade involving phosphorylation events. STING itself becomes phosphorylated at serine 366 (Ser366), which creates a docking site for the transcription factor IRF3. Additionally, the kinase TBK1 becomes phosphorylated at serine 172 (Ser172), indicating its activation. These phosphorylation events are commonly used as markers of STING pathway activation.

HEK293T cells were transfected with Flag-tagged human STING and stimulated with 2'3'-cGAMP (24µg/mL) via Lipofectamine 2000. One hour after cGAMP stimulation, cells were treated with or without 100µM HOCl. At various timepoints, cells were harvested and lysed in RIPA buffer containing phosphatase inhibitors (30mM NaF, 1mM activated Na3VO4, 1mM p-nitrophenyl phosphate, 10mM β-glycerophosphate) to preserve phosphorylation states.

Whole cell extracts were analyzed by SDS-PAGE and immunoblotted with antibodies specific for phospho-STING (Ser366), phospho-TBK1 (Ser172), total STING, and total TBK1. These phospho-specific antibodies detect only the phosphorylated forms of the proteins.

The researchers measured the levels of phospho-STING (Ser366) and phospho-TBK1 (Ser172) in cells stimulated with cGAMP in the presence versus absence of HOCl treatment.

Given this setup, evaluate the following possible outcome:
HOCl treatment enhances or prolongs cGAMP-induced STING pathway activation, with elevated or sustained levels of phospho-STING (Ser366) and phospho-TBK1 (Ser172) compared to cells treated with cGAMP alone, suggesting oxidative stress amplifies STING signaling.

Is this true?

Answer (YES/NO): NO